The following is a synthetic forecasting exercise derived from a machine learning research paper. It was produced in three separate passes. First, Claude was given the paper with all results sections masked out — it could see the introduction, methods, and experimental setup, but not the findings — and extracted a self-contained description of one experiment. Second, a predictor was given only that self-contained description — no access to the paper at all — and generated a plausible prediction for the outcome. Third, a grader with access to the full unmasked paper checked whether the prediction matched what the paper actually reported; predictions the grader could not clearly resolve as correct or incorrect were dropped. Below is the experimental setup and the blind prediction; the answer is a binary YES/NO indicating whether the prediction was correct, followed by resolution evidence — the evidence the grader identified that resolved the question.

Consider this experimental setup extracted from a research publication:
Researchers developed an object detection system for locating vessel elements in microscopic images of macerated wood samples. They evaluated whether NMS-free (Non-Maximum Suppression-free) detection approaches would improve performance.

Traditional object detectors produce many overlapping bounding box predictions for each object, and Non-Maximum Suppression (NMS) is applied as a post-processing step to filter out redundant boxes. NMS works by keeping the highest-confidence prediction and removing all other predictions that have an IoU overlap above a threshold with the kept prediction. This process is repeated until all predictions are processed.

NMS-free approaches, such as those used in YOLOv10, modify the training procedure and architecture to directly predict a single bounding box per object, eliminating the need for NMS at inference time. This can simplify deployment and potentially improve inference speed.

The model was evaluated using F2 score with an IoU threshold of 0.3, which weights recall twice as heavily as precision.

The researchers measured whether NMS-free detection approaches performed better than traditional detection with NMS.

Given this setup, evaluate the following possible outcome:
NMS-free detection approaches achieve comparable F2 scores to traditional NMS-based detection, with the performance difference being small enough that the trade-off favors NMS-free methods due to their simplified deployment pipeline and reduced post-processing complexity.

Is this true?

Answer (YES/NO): NO